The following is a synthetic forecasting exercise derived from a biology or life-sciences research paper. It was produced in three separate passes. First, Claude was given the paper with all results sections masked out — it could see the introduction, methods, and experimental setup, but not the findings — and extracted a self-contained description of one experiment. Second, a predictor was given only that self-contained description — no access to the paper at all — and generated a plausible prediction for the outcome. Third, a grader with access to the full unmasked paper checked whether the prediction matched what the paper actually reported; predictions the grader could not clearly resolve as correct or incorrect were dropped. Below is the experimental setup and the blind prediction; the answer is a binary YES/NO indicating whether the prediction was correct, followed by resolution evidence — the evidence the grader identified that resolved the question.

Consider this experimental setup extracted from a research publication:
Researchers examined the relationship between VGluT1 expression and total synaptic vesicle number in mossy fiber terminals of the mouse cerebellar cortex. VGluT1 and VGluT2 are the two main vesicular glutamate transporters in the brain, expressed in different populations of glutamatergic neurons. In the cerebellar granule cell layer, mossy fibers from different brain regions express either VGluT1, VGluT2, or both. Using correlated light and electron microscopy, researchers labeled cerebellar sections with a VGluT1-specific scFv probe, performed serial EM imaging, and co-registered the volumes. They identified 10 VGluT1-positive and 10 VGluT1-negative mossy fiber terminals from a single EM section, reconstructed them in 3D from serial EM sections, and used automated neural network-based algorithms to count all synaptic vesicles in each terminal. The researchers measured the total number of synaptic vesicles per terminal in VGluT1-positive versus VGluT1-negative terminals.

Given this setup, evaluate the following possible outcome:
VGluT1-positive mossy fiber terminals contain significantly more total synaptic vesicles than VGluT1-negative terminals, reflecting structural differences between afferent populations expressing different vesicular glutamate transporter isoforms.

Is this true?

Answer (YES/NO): YES